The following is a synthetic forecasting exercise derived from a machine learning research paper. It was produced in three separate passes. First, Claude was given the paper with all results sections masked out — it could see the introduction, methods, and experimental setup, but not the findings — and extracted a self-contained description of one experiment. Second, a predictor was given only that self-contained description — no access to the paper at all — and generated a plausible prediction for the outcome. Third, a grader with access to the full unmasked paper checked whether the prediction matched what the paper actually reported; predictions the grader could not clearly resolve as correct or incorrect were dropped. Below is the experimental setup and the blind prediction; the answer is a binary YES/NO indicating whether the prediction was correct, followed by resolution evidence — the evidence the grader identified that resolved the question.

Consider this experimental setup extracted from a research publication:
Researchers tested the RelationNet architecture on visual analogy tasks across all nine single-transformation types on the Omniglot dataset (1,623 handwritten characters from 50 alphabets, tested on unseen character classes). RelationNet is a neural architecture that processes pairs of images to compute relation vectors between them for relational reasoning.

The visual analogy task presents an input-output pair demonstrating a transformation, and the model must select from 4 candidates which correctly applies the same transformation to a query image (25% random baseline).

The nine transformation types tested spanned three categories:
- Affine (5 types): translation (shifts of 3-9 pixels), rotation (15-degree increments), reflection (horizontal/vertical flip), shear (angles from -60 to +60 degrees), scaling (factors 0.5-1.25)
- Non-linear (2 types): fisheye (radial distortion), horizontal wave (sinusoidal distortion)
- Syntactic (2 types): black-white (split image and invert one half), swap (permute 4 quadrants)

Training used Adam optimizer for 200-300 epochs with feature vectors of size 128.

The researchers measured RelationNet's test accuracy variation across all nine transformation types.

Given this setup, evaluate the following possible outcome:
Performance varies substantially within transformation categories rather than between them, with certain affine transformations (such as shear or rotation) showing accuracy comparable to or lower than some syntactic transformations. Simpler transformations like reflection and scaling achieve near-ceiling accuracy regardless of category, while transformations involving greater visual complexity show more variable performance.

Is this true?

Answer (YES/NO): NO